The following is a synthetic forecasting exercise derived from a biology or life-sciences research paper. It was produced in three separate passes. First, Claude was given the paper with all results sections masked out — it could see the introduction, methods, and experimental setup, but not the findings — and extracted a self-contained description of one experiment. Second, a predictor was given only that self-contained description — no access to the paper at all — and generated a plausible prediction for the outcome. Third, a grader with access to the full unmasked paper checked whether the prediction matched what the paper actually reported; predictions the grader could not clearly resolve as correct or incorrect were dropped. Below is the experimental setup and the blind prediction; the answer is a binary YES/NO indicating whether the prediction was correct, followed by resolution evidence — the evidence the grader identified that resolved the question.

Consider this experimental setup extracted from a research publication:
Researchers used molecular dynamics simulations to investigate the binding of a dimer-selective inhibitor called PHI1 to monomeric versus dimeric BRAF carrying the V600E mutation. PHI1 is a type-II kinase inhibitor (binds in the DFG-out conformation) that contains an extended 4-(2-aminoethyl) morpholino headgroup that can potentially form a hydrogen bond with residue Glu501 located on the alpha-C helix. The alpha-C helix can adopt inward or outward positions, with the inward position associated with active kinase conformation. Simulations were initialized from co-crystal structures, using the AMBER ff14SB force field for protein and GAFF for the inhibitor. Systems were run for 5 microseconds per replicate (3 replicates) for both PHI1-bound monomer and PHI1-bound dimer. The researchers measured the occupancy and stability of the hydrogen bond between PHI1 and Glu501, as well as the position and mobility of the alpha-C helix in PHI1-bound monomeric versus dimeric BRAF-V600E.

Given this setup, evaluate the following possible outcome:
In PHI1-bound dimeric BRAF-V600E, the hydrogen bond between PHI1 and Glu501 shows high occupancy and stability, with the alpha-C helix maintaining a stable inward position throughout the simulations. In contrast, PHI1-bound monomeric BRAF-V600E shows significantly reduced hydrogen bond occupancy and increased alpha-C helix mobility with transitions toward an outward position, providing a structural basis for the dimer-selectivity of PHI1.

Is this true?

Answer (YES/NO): YES